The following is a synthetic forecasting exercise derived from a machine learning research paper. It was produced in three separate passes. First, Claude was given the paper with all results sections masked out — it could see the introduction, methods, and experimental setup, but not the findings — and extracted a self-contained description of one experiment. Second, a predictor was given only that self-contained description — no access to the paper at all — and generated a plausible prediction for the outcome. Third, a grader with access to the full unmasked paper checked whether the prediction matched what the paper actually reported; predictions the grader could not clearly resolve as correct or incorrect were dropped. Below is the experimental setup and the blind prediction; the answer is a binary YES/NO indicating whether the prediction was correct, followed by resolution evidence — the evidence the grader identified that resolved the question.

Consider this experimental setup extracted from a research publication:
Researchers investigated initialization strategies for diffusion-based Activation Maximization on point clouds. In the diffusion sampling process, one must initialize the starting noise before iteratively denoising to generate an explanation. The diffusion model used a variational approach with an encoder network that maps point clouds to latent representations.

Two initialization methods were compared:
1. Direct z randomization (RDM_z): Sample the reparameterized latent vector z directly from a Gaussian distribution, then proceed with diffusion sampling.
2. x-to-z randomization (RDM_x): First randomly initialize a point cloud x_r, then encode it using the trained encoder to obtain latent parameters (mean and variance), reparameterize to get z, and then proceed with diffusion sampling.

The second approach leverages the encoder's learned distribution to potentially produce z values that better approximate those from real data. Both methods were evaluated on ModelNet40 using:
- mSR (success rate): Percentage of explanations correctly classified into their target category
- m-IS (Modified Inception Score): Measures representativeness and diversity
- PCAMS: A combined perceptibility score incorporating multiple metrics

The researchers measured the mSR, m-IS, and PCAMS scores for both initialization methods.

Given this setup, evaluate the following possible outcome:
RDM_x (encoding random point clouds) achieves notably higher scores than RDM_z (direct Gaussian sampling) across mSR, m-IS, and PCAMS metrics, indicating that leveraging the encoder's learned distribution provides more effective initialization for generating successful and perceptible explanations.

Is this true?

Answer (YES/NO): NO